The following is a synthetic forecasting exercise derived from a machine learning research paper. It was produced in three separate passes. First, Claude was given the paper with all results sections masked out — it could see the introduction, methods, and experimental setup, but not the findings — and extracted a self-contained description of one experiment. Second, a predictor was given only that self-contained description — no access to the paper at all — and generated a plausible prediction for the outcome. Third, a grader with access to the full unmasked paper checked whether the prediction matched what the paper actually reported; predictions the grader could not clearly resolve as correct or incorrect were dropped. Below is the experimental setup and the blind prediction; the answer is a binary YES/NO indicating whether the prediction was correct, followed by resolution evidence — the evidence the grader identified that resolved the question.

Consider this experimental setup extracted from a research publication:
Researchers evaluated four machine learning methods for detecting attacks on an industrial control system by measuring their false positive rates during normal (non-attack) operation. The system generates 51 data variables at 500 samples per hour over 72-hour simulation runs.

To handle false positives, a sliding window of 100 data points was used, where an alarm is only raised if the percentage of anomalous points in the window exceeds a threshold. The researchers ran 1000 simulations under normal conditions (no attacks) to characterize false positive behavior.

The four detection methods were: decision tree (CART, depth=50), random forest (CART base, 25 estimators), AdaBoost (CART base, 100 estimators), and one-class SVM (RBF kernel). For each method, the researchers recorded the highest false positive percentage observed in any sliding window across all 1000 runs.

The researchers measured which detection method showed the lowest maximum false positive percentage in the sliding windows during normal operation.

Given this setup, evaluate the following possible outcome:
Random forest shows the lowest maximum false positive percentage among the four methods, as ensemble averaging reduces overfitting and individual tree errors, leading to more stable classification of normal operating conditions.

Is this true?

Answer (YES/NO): NO